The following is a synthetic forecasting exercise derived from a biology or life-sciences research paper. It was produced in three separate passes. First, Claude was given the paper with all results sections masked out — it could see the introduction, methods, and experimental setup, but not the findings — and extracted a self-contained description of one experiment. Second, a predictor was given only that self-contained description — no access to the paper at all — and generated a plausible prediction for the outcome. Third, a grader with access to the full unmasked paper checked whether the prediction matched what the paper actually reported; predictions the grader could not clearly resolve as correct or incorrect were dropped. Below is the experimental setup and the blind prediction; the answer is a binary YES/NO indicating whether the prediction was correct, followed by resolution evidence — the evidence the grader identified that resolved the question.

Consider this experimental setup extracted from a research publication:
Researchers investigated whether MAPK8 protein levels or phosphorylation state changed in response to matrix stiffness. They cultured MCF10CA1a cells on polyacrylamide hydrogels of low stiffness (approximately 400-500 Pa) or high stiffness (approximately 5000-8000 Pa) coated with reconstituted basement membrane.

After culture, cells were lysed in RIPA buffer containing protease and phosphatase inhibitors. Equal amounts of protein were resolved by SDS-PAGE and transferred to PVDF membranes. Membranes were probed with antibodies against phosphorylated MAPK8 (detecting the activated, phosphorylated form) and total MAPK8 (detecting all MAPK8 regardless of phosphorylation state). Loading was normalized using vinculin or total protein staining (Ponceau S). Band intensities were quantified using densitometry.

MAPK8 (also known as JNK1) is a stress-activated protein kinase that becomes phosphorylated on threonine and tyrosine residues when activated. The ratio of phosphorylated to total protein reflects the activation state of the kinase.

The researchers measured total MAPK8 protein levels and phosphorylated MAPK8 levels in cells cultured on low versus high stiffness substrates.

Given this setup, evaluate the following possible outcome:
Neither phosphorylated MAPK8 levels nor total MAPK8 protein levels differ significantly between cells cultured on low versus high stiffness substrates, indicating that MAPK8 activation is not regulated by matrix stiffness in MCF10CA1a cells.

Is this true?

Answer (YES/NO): NO